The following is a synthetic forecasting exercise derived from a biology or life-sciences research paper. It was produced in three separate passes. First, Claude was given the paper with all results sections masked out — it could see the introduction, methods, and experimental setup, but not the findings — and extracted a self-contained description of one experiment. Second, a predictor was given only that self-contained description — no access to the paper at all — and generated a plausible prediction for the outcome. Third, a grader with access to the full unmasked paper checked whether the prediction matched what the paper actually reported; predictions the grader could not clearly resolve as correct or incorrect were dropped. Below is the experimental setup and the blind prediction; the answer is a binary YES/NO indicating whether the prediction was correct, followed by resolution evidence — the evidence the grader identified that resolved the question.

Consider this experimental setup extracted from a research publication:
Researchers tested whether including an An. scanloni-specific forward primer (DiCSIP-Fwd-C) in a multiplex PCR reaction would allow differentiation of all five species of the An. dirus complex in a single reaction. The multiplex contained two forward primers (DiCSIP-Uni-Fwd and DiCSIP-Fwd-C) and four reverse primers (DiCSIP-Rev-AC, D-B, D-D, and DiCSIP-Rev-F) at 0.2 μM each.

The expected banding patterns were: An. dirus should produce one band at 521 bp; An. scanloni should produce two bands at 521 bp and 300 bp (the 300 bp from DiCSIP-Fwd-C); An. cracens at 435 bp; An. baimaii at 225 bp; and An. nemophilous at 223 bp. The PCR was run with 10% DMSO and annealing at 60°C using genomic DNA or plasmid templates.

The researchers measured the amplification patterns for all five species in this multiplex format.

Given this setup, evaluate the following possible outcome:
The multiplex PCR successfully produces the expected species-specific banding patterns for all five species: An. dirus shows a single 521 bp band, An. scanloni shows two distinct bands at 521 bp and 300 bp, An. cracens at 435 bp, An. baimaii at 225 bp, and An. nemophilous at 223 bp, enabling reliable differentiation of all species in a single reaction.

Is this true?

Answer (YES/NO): NO